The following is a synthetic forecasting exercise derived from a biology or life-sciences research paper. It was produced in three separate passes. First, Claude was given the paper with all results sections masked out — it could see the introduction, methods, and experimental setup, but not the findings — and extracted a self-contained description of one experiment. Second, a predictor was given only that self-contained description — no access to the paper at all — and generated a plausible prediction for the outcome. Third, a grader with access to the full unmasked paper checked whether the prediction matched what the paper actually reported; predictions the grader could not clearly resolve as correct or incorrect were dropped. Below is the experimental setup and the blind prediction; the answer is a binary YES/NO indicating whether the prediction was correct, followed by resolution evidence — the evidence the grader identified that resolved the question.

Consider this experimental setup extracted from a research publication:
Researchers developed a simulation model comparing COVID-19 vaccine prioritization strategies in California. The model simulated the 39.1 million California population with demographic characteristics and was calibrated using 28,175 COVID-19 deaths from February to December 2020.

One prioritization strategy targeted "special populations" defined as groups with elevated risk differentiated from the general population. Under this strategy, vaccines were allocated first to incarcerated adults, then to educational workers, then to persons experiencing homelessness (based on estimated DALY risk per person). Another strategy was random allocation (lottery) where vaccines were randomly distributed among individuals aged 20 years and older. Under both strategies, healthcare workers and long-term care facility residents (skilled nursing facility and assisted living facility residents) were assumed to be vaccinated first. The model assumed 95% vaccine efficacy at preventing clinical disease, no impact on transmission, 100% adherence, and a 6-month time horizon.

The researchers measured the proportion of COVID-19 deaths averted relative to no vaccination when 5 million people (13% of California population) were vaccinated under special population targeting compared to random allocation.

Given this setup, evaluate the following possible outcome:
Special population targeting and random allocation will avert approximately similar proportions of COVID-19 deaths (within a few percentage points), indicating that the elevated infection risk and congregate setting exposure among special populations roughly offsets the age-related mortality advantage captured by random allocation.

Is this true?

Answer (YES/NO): YES